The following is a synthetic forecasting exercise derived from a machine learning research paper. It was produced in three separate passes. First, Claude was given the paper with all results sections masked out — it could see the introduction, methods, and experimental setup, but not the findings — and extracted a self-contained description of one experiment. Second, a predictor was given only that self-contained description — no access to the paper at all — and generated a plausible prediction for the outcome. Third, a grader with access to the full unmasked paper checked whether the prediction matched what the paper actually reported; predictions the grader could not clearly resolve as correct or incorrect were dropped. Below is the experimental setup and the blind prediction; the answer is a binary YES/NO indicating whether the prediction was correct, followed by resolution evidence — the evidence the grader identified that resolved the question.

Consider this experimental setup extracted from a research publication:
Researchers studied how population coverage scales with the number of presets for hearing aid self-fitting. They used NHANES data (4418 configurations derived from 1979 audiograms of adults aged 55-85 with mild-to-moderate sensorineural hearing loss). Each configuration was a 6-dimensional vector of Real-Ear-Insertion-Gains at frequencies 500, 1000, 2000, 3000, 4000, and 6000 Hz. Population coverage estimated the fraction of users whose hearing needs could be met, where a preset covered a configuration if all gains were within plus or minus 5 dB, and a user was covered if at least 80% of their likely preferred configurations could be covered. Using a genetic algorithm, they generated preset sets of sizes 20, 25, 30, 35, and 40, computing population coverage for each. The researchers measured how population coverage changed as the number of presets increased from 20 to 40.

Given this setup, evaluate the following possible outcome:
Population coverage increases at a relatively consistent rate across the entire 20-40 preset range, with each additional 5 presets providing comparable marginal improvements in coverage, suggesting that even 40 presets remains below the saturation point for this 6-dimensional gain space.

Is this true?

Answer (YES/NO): NO